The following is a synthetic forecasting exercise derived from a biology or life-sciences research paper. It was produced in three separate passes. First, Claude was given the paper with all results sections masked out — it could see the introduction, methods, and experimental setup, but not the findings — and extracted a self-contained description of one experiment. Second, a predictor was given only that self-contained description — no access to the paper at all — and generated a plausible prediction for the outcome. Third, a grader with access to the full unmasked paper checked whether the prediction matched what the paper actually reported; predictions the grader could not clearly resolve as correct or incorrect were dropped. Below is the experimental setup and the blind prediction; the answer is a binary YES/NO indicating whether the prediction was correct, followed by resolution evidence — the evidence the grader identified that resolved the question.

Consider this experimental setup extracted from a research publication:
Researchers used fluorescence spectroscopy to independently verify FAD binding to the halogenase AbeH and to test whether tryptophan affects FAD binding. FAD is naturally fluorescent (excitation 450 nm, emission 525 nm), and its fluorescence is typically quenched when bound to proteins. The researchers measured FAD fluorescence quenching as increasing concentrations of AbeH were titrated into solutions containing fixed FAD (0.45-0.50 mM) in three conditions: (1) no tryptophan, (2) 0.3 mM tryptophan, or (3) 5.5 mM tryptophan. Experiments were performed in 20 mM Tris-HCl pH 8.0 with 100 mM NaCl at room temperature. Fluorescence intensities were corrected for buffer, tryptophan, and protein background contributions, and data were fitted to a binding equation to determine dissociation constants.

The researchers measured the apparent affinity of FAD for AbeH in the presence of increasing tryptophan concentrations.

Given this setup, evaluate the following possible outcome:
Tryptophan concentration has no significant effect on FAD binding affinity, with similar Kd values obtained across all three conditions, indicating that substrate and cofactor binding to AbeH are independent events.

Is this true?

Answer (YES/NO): NO